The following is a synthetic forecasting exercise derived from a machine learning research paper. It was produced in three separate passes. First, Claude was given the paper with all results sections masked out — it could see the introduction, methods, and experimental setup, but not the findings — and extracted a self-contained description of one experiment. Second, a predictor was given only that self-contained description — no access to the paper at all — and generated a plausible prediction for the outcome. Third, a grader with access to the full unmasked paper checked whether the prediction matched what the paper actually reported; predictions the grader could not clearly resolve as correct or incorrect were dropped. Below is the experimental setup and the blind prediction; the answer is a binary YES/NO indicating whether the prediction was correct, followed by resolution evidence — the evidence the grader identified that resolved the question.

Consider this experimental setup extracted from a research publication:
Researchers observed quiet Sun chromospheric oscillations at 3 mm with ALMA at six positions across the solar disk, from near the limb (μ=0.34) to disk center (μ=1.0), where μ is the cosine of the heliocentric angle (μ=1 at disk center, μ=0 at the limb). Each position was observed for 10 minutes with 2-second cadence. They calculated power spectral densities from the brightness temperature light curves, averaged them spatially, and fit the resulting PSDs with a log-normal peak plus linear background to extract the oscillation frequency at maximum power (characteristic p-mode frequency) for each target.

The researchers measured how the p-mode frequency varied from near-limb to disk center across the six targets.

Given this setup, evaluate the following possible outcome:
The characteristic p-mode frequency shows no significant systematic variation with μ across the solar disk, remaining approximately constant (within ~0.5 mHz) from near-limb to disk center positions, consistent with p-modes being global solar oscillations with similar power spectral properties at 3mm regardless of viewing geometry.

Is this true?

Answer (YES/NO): YES